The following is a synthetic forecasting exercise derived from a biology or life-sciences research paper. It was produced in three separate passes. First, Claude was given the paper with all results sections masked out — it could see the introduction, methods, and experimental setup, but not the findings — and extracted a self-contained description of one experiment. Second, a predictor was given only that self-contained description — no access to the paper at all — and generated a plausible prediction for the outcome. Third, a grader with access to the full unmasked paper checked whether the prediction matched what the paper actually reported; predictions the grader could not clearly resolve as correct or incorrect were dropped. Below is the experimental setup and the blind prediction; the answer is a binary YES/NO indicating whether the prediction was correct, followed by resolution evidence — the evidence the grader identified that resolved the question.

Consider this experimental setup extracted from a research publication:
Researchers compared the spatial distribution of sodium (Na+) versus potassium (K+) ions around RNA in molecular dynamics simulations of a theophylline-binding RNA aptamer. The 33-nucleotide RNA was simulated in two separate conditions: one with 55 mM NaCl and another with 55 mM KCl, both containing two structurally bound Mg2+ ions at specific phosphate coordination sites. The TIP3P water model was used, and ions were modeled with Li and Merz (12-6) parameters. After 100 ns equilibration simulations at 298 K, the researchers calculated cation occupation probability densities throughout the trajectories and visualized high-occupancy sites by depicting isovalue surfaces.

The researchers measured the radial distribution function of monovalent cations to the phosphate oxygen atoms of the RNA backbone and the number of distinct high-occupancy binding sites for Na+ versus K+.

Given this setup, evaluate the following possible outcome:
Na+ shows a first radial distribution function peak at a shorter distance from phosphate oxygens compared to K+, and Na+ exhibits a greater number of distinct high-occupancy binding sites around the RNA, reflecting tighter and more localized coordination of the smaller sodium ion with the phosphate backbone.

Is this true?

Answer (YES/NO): NO